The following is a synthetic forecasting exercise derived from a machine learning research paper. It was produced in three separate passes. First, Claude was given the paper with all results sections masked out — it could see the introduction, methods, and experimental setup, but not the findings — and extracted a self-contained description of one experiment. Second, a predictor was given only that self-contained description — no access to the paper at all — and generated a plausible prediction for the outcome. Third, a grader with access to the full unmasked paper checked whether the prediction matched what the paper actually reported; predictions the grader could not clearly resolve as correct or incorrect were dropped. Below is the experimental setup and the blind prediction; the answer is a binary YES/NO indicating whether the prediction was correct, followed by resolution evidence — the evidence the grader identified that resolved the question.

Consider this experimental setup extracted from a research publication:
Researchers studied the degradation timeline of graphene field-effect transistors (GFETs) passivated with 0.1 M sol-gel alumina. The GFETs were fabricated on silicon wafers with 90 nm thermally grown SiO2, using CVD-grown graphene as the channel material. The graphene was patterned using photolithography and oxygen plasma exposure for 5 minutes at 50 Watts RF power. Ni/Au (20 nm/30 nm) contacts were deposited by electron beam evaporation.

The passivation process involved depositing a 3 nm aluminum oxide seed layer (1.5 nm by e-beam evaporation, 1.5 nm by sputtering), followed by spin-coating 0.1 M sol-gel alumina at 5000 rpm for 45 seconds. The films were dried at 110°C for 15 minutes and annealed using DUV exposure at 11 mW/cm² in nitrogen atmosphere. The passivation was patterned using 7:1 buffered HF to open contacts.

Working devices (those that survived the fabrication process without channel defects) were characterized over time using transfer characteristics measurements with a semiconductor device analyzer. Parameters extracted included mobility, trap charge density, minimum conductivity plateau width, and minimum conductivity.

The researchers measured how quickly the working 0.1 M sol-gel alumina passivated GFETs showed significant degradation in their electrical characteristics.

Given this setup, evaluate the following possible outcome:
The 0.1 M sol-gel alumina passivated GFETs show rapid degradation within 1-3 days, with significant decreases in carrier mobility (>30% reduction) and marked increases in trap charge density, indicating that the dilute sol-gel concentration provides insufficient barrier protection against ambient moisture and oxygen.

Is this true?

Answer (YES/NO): NO